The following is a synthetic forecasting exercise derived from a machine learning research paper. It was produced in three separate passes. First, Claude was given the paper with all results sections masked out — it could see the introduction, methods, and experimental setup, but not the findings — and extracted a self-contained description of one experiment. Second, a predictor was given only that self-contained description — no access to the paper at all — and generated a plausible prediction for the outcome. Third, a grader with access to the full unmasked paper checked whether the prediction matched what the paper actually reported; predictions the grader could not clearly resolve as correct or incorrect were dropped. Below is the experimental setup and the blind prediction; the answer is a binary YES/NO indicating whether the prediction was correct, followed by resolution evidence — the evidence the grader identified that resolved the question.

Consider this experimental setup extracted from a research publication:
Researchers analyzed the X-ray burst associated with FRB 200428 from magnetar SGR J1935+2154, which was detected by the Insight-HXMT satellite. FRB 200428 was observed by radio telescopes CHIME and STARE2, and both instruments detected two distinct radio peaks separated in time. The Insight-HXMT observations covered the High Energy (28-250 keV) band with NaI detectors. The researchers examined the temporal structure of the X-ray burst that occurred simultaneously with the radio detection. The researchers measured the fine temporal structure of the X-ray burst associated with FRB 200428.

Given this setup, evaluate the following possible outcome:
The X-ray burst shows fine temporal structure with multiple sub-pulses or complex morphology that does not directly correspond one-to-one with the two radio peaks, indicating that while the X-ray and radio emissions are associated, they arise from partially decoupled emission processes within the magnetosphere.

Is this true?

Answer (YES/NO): NO